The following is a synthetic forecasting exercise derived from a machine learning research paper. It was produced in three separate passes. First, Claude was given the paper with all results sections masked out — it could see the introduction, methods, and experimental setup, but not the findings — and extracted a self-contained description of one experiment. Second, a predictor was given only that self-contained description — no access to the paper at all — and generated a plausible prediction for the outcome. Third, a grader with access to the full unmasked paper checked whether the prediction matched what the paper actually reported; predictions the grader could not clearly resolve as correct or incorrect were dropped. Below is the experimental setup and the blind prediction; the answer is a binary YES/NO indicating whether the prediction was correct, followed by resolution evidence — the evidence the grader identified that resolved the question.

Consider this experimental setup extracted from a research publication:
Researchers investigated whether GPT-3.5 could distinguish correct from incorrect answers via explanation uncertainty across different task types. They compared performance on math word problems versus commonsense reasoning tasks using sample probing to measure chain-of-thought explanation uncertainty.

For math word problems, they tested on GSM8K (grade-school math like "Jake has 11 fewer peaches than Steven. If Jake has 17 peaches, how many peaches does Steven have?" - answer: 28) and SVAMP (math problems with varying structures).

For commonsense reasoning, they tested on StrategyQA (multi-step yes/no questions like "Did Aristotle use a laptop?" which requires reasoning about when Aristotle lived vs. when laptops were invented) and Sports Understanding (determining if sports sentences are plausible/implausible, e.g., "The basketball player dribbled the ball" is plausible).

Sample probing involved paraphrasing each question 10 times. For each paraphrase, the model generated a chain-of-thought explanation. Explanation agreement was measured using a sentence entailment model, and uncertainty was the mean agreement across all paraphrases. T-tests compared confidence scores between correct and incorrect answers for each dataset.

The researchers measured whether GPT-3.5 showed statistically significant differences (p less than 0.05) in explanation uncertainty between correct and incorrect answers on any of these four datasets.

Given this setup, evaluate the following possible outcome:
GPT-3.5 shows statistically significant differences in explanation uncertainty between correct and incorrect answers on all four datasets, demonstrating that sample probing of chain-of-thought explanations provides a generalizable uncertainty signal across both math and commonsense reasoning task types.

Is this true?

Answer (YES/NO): NO